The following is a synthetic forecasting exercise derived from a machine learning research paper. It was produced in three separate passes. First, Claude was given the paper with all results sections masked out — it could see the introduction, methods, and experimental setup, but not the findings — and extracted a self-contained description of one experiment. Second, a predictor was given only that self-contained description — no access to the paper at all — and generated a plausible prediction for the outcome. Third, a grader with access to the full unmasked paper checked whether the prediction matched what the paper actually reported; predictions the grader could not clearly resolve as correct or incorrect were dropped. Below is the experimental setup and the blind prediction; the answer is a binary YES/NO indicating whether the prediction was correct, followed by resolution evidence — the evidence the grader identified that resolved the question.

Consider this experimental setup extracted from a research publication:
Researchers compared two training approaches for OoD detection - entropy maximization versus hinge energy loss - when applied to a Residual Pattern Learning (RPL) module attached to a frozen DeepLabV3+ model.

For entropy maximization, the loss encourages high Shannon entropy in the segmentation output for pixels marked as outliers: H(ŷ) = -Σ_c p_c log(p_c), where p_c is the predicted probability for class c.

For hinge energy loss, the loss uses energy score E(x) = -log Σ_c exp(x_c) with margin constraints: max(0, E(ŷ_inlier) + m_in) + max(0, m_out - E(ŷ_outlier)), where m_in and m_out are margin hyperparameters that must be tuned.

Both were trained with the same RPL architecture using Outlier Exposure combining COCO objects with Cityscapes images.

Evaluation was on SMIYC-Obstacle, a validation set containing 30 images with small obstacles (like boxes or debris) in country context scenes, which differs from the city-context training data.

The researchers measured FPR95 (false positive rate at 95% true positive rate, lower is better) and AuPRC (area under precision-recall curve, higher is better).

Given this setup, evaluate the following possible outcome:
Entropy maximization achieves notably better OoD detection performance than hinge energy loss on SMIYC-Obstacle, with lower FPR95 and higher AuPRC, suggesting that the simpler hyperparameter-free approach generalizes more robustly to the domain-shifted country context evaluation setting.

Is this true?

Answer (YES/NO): NO